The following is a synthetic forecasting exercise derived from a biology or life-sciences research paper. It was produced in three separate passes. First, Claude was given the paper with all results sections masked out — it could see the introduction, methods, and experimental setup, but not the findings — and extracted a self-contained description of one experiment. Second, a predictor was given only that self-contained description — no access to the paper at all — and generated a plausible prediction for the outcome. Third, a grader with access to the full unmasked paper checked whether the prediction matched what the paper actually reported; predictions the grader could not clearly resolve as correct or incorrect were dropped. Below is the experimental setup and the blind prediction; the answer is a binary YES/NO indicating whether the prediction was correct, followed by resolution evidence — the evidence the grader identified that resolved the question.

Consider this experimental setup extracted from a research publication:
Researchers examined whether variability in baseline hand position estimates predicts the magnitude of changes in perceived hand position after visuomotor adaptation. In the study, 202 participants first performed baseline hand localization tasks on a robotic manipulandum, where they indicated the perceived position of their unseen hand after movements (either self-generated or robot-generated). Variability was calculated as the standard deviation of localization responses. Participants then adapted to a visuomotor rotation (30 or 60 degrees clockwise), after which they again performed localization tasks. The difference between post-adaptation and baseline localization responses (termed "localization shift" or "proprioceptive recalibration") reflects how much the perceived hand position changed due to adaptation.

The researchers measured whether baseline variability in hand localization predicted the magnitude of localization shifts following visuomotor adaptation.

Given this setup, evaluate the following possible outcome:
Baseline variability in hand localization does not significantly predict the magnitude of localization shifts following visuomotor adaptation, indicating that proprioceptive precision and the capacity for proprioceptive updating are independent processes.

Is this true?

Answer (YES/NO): YES